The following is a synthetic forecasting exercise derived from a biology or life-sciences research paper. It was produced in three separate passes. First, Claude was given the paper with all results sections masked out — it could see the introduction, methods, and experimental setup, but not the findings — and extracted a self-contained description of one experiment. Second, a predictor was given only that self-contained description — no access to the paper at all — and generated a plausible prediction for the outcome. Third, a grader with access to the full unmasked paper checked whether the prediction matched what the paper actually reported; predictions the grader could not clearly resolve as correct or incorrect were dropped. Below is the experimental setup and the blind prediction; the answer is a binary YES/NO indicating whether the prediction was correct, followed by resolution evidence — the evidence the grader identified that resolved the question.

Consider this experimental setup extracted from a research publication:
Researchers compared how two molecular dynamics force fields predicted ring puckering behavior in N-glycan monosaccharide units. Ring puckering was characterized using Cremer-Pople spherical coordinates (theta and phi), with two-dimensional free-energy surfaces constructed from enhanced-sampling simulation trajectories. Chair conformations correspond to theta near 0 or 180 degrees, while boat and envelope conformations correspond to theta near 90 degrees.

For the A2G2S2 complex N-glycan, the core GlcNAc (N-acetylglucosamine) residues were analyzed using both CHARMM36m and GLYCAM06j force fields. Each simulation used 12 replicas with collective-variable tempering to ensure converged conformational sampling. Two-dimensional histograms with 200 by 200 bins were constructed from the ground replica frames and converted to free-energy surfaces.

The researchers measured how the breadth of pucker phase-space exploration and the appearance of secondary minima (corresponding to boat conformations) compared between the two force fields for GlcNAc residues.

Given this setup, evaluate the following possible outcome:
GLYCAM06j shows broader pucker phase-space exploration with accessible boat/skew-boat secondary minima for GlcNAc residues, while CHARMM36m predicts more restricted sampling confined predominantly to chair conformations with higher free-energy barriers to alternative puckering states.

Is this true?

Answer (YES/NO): YES